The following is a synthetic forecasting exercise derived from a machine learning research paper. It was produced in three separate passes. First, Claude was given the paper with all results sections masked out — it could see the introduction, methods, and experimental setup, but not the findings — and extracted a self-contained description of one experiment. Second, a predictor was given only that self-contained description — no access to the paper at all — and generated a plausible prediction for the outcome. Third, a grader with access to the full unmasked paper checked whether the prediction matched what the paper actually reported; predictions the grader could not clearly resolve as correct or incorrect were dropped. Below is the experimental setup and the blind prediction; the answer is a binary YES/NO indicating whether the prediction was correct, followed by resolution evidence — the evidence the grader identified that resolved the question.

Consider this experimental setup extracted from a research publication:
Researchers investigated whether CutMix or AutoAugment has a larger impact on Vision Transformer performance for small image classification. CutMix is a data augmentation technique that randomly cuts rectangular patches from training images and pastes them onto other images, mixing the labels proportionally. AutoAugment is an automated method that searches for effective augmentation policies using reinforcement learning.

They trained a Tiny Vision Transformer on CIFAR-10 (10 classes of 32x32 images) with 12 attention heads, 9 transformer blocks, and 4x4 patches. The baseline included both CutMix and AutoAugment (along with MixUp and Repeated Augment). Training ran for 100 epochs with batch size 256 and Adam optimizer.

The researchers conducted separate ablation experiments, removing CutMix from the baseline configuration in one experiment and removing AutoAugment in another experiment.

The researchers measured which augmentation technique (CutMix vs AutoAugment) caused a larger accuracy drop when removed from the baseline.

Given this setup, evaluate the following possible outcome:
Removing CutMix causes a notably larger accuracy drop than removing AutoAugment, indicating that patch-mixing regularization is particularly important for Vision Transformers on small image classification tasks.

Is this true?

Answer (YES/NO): NO